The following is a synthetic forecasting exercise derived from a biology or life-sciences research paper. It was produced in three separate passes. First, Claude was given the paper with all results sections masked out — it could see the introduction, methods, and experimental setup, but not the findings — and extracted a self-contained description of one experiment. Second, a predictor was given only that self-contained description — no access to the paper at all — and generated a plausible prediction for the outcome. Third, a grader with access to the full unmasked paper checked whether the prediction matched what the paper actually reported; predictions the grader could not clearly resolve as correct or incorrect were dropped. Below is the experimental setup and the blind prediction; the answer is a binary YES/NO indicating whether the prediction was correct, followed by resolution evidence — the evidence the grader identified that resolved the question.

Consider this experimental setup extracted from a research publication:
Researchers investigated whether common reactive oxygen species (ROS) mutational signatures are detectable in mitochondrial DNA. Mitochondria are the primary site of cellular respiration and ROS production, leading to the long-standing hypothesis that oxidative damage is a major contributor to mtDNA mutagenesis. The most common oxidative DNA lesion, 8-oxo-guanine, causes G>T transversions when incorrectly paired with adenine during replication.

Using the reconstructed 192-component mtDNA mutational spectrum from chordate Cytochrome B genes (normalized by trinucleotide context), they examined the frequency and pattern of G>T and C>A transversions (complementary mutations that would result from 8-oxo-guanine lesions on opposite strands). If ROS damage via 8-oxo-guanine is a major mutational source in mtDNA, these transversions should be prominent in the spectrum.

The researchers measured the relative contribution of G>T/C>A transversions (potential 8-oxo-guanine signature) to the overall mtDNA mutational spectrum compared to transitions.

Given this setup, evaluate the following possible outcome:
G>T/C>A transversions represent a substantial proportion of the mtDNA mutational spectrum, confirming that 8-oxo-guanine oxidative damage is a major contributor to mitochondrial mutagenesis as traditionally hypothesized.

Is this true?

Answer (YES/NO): NO